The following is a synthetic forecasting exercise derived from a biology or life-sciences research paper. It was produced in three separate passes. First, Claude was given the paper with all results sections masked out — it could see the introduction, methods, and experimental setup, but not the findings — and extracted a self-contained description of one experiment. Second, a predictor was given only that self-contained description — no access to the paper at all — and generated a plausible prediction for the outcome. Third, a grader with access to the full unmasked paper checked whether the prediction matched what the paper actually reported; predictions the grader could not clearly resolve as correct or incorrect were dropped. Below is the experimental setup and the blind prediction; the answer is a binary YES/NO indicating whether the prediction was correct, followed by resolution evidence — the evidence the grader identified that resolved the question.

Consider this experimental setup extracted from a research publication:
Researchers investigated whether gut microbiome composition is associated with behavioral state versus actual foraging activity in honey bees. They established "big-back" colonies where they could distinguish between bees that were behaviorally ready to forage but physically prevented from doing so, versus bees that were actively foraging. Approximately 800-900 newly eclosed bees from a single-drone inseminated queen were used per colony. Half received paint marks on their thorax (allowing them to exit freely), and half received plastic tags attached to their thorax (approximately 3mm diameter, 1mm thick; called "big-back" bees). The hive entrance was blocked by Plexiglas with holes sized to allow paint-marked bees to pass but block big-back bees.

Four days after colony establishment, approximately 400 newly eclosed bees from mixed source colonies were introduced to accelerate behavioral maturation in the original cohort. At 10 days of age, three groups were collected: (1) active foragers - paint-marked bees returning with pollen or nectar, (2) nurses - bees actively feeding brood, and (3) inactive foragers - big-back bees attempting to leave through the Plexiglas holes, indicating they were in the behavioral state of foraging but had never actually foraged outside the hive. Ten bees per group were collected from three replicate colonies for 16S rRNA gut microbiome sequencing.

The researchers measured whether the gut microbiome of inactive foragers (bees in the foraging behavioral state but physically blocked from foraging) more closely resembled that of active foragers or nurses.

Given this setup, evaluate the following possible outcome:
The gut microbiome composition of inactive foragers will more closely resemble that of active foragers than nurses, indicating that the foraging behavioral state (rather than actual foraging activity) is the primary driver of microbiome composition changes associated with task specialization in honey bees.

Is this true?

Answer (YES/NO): NO